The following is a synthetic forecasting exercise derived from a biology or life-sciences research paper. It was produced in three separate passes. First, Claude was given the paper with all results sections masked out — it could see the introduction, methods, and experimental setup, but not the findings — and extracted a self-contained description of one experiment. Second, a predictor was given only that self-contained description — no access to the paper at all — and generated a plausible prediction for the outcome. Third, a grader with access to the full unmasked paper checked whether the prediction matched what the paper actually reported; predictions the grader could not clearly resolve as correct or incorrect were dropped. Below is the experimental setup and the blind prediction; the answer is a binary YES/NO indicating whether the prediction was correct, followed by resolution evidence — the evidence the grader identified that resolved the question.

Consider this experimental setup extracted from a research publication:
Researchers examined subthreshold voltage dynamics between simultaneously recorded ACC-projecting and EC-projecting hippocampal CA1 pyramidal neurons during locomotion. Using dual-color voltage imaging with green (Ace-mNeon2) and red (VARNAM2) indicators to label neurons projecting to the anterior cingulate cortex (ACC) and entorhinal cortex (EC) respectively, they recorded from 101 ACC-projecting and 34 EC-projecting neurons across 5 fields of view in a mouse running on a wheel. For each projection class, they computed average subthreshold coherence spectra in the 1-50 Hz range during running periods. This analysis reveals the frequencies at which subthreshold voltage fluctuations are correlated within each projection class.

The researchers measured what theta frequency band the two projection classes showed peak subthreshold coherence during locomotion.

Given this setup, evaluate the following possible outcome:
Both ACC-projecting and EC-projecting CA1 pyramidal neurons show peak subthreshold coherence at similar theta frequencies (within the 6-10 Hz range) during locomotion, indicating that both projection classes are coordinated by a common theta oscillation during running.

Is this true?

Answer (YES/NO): NO